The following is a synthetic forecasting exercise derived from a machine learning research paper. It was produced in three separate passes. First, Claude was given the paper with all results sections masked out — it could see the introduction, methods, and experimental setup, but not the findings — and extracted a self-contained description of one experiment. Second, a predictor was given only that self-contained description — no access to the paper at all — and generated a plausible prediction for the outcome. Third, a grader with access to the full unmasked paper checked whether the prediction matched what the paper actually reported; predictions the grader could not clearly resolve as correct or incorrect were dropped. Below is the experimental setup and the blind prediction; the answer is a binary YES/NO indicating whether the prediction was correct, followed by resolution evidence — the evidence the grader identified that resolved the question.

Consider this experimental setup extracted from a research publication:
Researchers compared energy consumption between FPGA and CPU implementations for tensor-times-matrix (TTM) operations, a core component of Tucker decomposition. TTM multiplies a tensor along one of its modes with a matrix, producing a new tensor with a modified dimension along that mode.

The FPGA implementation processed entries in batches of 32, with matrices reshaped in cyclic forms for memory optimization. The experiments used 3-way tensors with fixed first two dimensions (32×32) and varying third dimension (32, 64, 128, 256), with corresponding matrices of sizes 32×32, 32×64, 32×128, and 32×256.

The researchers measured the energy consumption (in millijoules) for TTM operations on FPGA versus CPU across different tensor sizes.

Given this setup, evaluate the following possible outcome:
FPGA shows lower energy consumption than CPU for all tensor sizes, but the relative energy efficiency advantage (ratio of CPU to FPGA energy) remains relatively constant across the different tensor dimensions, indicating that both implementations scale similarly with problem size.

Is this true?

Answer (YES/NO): NO